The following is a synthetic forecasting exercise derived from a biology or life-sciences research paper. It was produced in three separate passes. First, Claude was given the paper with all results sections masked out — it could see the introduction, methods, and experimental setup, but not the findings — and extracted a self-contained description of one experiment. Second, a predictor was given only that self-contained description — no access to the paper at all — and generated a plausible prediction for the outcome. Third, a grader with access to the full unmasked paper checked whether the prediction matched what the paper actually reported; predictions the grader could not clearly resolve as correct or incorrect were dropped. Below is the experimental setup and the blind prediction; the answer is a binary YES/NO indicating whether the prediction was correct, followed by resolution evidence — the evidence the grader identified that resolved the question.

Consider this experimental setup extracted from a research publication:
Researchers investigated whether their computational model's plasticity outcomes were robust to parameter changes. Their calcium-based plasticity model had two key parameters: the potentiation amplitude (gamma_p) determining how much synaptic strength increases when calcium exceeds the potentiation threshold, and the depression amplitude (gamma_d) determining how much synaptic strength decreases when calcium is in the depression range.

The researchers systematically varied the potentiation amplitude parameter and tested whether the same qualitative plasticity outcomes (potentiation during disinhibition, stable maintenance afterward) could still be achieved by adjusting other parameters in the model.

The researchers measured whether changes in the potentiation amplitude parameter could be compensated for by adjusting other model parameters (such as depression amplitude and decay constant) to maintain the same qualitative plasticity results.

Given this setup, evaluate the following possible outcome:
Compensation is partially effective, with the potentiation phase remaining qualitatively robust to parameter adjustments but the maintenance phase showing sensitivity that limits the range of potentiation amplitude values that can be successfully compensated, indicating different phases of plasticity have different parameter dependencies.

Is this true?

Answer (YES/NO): NO